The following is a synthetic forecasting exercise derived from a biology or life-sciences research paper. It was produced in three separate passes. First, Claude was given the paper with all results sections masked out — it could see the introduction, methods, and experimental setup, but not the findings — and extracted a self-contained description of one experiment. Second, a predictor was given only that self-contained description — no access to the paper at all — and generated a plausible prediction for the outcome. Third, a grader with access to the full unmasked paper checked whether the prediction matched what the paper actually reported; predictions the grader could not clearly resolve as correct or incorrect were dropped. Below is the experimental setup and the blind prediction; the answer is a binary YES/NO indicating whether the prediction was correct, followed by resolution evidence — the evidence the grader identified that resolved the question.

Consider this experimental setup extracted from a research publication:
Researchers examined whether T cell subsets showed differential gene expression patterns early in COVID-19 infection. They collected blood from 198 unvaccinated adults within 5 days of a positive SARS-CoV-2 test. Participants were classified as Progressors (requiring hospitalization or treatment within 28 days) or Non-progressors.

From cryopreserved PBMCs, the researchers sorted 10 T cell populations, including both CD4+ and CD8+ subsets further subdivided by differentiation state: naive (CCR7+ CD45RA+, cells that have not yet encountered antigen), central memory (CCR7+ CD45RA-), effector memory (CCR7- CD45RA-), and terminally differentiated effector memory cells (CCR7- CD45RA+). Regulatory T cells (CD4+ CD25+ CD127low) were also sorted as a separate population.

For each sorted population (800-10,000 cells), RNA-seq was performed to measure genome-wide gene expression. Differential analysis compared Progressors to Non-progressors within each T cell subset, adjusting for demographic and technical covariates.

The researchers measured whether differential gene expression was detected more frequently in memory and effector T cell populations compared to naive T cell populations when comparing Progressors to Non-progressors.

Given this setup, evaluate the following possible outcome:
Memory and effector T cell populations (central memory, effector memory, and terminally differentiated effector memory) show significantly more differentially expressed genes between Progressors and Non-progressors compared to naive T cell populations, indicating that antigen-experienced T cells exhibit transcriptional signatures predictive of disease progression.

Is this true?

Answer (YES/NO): YES